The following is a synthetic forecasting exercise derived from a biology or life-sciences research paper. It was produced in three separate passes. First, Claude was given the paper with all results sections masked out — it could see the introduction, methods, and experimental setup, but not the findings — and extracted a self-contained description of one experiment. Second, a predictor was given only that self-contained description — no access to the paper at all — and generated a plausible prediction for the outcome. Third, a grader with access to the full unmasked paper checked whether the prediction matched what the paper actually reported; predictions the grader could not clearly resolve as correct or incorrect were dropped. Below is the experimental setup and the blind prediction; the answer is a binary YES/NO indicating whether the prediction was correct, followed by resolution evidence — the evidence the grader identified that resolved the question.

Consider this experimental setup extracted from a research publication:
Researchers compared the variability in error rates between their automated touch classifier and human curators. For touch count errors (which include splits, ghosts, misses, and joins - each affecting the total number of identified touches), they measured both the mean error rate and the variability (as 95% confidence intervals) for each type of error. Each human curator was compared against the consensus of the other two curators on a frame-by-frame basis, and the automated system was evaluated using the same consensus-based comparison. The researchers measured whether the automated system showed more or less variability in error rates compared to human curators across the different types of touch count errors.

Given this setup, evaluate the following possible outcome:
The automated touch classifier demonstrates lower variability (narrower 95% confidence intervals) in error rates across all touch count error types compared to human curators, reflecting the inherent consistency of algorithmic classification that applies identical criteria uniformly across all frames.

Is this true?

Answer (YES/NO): NO